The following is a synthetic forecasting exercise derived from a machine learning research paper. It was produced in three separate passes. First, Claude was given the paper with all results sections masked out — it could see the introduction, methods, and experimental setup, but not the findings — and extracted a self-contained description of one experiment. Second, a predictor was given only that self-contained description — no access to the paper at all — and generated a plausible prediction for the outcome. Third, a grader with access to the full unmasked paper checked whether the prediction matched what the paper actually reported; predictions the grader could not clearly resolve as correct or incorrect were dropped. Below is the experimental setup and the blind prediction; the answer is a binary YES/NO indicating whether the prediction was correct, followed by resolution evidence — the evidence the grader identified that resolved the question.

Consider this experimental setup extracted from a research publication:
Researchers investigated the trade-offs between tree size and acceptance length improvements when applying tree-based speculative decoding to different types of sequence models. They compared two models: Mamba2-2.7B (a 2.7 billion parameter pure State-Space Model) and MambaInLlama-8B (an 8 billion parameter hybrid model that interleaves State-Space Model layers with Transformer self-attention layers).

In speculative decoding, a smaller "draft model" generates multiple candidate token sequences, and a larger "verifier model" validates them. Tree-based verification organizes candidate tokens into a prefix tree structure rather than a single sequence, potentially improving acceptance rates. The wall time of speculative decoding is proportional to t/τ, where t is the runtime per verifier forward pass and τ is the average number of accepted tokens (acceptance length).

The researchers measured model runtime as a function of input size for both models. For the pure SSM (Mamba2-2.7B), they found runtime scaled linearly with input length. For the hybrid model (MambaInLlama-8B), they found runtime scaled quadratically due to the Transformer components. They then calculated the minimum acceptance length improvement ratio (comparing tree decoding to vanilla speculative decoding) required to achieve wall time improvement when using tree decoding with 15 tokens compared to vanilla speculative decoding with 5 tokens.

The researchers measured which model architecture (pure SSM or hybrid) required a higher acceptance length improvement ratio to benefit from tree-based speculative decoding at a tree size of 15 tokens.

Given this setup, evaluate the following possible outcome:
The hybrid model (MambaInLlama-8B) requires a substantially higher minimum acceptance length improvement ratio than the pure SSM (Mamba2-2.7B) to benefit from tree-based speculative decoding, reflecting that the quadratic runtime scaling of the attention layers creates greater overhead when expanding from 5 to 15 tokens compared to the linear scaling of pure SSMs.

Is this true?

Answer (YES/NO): NO